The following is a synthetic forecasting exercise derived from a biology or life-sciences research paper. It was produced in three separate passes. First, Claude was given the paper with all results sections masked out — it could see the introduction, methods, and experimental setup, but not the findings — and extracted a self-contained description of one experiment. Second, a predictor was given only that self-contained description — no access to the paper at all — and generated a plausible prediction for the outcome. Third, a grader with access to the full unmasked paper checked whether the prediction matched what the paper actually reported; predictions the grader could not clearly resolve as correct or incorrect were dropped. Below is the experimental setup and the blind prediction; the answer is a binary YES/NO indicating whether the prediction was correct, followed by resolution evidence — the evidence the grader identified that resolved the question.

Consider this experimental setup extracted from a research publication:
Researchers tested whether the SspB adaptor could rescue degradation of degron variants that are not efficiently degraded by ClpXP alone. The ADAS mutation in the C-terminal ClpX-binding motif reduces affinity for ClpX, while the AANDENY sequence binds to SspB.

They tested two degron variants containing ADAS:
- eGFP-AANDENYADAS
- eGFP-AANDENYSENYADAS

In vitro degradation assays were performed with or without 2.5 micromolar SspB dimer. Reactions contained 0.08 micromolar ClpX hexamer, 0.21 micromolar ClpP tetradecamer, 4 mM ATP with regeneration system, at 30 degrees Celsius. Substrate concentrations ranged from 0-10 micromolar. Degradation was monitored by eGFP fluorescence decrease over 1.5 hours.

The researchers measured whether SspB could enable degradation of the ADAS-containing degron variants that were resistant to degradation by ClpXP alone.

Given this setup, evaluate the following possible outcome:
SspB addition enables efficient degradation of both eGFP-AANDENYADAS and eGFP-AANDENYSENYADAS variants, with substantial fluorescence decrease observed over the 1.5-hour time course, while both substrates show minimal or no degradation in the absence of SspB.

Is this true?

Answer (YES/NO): NO